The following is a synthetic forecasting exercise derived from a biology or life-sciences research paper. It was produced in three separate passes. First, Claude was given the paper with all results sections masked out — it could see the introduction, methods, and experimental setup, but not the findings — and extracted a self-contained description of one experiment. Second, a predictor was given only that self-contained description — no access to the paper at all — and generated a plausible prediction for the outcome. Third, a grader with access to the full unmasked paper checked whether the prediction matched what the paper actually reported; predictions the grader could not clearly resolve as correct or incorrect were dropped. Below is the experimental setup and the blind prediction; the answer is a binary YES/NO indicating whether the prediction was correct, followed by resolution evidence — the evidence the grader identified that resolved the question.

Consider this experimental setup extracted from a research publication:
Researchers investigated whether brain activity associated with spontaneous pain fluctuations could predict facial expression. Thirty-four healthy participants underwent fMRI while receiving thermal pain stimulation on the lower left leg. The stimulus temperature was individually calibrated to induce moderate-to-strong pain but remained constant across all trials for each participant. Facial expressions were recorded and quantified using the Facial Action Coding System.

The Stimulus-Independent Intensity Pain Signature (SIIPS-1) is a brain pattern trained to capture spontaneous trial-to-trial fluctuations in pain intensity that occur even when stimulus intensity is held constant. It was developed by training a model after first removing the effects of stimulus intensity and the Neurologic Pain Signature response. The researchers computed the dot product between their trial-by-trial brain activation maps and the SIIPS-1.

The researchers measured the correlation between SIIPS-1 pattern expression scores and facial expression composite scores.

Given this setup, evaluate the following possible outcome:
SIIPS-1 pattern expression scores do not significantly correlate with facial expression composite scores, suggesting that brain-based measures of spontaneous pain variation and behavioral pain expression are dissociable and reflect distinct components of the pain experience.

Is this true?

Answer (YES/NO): NO